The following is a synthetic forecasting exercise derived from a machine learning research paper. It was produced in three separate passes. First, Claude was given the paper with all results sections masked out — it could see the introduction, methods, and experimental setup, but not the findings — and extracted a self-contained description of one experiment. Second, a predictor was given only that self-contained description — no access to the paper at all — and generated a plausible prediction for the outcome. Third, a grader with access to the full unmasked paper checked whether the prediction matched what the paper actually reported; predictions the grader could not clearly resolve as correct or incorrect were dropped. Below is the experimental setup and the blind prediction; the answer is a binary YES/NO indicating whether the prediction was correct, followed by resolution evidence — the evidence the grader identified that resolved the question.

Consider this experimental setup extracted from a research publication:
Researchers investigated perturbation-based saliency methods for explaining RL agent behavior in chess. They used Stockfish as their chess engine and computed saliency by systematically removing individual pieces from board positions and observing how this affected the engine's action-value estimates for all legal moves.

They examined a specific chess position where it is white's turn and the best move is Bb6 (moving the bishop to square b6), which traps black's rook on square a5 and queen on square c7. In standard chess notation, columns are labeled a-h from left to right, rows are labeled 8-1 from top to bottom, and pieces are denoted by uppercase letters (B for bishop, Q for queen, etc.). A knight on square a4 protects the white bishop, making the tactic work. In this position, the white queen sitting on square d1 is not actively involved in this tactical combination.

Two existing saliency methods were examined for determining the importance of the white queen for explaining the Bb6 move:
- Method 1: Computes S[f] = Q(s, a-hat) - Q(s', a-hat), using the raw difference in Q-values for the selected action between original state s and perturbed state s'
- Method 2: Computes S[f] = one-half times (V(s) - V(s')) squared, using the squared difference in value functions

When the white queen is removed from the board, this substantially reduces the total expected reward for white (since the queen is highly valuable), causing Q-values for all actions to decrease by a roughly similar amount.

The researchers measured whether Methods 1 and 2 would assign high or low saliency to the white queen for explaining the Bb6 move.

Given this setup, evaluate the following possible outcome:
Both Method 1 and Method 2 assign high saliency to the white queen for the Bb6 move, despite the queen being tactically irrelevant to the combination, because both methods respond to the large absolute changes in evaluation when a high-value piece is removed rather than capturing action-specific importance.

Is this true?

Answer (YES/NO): YES